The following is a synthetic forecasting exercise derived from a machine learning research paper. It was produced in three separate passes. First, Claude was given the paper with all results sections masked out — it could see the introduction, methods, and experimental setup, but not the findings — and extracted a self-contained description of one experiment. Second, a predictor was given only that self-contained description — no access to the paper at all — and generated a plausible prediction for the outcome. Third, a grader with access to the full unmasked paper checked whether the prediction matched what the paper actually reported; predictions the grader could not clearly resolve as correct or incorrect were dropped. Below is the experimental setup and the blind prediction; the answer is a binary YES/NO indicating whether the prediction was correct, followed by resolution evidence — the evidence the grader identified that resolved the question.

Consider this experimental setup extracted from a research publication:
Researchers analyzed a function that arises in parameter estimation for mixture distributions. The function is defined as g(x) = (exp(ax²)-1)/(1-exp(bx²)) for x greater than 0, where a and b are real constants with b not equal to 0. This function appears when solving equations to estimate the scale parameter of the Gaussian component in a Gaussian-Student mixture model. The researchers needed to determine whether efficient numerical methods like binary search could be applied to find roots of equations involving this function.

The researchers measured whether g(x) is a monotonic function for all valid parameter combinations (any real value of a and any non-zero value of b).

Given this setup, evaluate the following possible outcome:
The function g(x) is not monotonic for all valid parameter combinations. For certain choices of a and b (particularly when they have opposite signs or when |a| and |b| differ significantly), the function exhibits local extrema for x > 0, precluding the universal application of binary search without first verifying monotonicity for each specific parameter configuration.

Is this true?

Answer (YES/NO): NO